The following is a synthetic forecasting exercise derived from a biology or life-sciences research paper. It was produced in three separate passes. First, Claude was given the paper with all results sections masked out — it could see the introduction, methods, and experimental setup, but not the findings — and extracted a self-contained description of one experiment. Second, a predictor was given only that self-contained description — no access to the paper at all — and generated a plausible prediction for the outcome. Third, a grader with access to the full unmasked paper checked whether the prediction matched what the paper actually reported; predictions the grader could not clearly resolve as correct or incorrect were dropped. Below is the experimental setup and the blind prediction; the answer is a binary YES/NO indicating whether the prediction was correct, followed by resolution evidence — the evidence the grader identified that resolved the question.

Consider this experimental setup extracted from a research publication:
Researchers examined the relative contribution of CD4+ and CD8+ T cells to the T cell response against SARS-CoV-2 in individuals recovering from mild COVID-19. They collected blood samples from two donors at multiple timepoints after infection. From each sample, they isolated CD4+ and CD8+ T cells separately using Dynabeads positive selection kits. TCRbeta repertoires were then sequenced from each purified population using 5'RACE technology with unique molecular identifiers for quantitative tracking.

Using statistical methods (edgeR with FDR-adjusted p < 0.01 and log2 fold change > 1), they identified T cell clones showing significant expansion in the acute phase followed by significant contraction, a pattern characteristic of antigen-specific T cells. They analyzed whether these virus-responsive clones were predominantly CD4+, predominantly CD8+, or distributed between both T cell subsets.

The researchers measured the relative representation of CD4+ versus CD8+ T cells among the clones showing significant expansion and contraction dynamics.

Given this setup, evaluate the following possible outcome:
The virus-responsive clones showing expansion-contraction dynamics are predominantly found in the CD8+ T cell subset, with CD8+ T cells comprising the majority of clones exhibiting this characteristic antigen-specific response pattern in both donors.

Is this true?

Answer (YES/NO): NO